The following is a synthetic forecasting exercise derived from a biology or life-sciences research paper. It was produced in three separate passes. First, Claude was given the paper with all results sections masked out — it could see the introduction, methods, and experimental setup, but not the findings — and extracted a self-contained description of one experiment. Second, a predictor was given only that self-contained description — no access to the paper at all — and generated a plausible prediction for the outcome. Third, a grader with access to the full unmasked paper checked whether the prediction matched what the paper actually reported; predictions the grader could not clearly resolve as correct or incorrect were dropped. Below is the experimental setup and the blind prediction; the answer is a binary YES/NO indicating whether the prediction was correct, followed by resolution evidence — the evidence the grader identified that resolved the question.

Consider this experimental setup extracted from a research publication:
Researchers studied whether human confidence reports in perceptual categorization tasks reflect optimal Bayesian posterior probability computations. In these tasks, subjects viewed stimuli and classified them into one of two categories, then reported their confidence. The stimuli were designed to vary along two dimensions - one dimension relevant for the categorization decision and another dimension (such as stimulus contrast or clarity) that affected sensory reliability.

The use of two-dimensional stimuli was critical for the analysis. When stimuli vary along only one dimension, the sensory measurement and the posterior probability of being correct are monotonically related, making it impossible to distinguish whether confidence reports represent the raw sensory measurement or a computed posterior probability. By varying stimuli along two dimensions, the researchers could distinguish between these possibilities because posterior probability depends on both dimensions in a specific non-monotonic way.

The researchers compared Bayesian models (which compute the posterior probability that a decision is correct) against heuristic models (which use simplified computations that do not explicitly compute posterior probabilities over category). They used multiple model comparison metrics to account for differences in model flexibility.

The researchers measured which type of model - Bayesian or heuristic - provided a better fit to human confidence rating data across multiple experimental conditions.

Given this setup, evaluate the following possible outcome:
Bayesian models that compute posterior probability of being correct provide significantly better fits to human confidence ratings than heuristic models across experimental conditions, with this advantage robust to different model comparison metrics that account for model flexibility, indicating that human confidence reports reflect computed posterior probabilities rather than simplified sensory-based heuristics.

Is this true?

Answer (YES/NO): NO